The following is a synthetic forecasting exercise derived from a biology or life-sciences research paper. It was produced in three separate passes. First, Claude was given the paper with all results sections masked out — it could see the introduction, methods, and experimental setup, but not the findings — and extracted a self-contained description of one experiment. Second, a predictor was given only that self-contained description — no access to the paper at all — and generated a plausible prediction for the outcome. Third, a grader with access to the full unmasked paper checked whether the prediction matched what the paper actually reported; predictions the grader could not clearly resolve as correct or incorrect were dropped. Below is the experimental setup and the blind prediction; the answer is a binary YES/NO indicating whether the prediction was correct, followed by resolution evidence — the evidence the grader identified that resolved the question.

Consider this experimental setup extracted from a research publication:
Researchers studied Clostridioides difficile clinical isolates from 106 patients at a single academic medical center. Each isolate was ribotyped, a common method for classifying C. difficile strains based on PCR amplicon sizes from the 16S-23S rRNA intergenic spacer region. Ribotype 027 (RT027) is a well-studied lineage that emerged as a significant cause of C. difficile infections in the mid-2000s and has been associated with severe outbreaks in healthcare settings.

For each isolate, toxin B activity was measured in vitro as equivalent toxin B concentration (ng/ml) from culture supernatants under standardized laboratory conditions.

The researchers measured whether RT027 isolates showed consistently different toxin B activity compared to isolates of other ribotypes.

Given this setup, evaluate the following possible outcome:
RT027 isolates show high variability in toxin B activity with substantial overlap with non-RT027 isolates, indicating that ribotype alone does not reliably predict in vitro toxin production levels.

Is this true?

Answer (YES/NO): NO